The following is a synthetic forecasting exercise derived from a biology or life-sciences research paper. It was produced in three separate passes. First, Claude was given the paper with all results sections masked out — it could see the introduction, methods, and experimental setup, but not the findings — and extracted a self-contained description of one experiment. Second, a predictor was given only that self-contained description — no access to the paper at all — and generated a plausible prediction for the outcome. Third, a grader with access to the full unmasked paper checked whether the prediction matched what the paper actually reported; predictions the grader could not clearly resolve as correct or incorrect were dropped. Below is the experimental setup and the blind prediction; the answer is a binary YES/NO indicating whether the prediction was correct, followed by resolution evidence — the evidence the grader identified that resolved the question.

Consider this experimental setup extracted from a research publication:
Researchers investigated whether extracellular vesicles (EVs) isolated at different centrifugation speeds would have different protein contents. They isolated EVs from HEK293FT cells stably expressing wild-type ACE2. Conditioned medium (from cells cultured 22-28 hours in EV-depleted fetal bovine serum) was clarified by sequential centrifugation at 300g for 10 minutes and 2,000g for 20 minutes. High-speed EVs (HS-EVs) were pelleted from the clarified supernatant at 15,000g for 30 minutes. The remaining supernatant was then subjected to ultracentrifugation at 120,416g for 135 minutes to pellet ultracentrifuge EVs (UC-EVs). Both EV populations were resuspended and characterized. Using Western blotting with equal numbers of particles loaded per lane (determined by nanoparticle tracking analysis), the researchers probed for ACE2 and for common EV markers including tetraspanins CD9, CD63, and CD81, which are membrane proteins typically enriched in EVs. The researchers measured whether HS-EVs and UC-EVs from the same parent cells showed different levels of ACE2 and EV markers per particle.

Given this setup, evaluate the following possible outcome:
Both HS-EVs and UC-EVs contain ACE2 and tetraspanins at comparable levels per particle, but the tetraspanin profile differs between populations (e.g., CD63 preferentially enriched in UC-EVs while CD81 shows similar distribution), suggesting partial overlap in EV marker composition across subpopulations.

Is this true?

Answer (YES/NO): NO